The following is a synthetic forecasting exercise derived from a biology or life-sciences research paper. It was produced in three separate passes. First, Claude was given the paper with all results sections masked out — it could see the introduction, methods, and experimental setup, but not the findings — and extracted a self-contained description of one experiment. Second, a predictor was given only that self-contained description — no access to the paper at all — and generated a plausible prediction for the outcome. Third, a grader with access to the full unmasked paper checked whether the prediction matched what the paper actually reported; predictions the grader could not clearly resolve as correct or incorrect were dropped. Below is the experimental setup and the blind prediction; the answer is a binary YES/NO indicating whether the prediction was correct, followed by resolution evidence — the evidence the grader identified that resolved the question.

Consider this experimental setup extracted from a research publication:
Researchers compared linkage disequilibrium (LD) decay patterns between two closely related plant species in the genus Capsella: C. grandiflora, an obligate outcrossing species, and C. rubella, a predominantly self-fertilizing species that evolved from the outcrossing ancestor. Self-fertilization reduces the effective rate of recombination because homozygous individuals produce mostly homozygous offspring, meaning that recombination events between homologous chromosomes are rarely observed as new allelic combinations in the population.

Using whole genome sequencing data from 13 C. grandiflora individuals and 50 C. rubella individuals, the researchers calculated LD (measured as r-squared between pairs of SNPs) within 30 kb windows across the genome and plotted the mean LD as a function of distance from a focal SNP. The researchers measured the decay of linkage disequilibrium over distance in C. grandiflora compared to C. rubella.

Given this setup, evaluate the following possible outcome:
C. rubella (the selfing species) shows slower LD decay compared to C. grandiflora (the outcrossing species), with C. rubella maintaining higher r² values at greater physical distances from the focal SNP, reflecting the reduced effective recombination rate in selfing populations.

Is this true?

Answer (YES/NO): YES